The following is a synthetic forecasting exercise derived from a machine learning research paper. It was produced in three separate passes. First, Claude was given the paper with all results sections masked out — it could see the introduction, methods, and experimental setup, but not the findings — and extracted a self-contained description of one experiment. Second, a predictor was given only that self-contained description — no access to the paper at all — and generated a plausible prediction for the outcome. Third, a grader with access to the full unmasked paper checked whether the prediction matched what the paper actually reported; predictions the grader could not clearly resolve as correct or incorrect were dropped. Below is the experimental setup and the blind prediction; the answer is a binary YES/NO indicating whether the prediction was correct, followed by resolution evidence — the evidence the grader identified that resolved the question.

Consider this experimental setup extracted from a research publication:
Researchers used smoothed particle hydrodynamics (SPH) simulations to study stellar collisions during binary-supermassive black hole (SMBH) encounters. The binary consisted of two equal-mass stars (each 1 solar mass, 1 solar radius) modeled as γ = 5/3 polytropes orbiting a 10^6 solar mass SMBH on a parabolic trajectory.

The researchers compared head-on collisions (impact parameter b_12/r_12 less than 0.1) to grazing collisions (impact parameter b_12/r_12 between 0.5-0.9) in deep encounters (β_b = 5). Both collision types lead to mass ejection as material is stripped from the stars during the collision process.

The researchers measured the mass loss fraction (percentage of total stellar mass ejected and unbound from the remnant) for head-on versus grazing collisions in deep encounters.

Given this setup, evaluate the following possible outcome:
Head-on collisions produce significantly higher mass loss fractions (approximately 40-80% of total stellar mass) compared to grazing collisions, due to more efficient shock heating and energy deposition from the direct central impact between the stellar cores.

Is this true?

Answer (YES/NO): NO